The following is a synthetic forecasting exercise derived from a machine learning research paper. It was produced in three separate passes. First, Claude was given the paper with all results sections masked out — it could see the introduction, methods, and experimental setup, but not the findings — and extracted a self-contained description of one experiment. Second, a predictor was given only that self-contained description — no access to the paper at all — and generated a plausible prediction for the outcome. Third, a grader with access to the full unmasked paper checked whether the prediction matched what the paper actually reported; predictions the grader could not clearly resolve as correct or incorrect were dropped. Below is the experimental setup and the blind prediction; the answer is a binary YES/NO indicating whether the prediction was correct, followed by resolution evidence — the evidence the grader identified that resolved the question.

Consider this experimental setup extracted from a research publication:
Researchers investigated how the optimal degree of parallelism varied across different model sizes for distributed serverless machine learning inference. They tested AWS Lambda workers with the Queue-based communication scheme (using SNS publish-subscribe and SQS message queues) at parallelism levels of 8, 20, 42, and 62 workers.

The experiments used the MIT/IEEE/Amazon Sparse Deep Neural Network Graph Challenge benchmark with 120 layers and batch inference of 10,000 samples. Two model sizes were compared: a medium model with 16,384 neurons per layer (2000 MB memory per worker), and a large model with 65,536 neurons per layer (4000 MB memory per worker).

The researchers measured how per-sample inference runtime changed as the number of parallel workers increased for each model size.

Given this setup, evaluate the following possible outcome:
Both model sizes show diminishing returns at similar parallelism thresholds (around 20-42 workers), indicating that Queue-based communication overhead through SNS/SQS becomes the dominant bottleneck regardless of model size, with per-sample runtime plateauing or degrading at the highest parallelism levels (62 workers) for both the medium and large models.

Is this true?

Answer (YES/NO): NO